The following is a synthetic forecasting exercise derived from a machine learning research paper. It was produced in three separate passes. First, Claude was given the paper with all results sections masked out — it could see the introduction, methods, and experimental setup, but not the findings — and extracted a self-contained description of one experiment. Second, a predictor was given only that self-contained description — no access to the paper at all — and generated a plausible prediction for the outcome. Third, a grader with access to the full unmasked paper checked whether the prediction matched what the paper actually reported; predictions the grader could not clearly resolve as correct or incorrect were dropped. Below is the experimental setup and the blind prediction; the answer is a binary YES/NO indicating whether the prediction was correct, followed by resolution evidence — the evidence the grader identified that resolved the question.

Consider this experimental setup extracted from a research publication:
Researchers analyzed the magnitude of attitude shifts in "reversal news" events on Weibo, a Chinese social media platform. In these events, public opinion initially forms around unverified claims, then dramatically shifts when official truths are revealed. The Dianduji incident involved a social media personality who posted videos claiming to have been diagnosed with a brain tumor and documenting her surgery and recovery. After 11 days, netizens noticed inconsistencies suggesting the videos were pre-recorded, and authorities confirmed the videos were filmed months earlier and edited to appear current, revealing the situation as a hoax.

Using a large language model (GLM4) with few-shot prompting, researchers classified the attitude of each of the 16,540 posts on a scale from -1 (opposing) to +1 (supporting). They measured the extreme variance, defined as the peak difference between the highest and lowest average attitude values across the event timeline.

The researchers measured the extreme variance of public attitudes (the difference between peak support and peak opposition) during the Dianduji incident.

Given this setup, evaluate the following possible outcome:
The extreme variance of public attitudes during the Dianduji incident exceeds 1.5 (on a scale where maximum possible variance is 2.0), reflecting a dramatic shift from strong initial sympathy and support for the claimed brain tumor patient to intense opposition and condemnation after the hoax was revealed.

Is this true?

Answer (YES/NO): NO